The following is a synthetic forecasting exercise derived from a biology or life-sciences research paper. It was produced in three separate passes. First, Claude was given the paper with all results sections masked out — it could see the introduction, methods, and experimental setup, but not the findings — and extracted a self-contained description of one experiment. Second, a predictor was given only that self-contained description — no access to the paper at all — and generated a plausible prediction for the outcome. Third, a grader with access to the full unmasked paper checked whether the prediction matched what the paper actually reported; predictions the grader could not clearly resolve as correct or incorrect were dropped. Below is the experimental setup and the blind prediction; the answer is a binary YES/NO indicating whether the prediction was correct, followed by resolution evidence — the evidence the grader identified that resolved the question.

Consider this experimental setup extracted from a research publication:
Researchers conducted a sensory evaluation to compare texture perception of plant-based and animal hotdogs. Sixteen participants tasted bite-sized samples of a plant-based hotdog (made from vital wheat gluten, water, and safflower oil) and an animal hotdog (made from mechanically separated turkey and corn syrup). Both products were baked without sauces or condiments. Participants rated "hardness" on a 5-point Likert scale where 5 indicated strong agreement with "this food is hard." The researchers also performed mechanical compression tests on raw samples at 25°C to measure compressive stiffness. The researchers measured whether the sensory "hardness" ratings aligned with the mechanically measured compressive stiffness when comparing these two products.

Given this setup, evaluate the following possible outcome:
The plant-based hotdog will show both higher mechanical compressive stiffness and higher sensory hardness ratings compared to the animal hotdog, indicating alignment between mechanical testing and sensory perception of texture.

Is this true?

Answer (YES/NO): NO